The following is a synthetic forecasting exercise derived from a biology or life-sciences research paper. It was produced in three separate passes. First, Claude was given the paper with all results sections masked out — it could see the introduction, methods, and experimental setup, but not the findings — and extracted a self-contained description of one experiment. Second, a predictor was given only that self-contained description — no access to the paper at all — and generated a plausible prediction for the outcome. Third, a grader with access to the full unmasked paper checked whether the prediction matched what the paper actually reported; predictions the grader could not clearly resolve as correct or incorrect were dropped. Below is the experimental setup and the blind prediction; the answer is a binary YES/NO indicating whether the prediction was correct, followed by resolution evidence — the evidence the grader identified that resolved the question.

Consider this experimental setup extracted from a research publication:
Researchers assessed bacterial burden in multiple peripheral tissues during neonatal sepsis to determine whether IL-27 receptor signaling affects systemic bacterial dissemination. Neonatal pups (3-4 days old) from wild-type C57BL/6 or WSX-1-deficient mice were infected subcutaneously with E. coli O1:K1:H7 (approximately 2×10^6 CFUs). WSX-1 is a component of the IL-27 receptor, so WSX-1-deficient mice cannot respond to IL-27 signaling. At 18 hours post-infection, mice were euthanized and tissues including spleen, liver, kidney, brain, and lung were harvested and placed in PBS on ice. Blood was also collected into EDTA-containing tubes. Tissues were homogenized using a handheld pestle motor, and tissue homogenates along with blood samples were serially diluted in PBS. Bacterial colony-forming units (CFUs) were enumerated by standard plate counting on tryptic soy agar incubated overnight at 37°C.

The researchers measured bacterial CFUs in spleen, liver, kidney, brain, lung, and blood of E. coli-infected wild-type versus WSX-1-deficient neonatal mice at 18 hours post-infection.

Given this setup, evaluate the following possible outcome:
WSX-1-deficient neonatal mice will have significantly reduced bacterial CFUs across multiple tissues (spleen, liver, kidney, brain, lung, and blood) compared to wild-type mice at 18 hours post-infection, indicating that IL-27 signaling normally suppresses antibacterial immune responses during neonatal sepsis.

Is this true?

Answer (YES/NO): YES